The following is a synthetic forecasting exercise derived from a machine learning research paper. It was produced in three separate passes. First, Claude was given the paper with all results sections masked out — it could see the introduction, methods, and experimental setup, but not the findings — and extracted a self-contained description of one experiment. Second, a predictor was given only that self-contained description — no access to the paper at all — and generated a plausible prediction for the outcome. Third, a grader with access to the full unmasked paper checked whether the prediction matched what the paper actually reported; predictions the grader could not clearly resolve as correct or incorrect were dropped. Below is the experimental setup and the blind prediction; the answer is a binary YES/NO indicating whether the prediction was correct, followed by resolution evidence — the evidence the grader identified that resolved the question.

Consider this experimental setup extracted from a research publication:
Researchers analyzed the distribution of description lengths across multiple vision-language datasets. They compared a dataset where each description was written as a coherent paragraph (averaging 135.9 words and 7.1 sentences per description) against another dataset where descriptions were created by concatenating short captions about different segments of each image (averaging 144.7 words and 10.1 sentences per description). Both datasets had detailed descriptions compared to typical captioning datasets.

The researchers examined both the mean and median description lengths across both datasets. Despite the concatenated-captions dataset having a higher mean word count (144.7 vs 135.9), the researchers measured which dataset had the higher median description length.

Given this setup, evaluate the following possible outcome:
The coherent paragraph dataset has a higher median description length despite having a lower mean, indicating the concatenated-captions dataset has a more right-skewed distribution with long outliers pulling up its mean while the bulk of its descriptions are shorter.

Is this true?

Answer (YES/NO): YES